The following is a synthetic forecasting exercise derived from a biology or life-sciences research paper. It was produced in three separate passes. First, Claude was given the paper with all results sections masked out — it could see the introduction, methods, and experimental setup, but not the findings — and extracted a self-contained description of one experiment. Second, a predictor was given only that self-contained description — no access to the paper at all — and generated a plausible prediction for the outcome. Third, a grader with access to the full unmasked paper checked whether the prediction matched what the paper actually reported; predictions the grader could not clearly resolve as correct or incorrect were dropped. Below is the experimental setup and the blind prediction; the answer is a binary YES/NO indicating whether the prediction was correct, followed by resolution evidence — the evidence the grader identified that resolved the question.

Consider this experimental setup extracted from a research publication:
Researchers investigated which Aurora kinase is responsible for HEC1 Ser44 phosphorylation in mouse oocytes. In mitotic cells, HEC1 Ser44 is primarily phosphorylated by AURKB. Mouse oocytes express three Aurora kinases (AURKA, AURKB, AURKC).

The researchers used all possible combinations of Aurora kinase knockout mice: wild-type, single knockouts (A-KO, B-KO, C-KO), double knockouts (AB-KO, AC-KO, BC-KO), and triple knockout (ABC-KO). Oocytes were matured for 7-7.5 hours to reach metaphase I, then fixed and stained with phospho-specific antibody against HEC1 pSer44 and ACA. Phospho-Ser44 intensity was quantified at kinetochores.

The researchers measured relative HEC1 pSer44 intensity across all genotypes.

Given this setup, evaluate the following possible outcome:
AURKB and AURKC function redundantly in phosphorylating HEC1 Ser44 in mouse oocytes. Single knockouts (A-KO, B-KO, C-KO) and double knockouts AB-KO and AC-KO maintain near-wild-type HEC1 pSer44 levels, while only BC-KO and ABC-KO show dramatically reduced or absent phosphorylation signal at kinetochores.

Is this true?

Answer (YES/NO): NO